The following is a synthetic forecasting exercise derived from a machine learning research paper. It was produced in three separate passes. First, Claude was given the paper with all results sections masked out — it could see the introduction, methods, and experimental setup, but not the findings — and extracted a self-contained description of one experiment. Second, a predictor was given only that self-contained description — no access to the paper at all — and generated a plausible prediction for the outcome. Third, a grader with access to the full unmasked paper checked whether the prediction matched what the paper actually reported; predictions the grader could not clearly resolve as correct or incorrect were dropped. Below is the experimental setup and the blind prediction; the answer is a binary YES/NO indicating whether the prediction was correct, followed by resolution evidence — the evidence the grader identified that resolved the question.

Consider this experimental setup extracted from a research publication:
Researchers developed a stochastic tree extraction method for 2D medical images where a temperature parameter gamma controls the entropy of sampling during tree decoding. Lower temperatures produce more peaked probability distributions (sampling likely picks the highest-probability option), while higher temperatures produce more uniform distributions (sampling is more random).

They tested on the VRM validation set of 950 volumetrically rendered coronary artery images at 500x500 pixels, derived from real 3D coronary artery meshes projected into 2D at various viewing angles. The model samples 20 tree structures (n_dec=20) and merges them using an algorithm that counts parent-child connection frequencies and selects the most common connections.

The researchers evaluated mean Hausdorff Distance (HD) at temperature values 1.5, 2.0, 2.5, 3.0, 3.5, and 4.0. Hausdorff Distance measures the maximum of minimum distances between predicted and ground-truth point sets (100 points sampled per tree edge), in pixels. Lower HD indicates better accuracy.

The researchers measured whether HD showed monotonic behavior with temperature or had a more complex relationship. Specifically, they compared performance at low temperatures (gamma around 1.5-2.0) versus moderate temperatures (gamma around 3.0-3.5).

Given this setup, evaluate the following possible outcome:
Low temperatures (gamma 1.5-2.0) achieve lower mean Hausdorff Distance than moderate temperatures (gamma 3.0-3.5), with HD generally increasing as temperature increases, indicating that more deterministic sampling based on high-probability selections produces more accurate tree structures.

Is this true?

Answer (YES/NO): NO